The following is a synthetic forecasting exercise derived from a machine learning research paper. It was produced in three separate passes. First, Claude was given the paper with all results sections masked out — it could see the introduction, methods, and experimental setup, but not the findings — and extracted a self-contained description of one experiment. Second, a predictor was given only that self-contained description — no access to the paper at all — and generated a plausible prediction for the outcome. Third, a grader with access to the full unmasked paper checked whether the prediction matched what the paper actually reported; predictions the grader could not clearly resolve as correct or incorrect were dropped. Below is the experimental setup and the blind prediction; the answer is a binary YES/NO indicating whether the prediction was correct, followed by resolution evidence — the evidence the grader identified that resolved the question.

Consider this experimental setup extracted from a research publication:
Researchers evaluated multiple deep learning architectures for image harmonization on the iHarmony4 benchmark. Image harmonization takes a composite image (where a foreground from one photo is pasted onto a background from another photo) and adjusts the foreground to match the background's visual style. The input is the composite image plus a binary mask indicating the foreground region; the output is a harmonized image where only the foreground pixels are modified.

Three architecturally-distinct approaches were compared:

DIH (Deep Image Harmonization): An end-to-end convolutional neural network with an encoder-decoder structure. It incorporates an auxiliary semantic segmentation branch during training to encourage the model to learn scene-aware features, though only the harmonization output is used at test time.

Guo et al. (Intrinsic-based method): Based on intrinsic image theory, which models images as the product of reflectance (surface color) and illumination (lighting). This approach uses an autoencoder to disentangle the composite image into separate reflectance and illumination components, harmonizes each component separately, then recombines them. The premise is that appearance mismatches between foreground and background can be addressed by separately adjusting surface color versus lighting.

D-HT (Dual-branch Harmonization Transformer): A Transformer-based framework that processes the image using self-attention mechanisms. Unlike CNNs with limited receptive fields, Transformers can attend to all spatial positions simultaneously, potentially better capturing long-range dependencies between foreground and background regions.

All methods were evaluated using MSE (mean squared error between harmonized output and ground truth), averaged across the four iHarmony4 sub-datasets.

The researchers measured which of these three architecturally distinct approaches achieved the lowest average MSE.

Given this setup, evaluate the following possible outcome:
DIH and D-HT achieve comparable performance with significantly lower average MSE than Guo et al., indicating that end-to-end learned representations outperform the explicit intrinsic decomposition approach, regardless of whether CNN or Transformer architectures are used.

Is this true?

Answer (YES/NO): NO